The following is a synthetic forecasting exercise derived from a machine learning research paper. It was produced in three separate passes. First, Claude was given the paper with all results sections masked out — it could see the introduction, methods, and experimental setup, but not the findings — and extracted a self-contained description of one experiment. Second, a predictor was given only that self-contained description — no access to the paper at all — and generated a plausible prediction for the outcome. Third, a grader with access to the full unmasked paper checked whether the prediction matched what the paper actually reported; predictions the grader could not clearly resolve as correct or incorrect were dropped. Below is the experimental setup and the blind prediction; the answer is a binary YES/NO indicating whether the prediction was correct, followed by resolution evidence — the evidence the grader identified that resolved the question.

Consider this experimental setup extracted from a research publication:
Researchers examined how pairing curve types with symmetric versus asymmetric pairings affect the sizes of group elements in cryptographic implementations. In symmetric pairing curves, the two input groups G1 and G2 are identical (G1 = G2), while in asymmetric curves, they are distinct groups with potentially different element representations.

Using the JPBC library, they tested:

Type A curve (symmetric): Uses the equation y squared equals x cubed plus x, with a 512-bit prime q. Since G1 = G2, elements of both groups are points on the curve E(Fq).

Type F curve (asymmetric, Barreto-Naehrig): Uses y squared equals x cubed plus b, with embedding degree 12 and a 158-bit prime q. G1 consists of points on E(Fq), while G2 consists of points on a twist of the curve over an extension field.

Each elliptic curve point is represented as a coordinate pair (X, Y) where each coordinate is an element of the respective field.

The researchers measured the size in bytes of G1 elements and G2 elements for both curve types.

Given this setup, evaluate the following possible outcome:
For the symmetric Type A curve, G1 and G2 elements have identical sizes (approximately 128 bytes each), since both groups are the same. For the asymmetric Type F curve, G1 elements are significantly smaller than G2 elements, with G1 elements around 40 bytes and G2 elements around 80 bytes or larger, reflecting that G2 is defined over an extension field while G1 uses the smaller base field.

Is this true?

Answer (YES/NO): YES